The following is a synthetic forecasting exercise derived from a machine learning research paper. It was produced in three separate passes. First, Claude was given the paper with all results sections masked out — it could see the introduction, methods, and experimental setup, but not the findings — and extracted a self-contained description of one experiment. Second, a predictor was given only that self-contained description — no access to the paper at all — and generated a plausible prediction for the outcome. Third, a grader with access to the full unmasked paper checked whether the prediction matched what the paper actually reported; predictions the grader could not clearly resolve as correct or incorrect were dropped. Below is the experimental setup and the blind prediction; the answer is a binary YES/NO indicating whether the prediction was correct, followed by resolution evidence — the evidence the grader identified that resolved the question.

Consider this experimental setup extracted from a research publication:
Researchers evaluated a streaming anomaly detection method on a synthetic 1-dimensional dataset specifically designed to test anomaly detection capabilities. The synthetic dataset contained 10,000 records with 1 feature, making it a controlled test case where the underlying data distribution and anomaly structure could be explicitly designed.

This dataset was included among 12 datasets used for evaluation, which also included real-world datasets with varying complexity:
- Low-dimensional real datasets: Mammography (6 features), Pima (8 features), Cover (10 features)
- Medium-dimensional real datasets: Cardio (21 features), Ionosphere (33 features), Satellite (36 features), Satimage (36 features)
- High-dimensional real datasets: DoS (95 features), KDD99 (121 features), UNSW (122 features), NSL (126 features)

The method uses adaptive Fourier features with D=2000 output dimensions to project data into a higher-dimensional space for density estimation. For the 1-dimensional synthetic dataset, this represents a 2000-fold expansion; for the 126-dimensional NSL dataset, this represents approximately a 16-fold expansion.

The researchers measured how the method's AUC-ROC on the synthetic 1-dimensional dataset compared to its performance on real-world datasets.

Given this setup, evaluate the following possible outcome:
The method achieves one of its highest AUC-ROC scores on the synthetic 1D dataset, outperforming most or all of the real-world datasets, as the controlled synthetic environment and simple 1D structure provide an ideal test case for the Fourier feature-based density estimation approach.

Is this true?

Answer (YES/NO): YES